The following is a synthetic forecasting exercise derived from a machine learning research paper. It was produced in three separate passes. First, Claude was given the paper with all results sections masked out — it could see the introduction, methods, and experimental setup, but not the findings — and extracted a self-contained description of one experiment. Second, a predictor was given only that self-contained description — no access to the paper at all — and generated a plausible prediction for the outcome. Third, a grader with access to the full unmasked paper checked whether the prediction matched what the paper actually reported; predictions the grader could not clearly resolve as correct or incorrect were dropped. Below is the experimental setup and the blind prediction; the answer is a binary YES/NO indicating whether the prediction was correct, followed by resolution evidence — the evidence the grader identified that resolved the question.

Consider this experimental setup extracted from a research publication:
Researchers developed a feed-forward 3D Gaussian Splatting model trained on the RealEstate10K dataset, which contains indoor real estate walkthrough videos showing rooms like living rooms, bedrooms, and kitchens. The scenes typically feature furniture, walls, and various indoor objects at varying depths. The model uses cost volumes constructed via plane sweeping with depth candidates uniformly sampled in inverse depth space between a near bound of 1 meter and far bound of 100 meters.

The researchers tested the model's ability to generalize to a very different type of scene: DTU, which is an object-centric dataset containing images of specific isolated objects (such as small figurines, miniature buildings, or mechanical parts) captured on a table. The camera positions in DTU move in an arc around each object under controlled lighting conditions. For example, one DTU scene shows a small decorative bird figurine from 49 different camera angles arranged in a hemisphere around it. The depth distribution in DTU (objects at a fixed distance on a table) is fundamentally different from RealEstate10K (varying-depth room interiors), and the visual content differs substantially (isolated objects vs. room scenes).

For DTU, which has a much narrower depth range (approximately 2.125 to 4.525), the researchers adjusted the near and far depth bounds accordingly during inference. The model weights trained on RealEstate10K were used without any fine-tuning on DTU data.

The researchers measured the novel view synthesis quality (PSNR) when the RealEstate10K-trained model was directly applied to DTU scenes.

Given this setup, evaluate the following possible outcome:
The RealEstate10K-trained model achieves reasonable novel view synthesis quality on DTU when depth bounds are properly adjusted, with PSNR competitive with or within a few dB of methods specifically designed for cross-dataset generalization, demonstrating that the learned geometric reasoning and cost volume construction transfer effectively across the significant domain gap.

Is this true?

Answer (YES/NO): YES